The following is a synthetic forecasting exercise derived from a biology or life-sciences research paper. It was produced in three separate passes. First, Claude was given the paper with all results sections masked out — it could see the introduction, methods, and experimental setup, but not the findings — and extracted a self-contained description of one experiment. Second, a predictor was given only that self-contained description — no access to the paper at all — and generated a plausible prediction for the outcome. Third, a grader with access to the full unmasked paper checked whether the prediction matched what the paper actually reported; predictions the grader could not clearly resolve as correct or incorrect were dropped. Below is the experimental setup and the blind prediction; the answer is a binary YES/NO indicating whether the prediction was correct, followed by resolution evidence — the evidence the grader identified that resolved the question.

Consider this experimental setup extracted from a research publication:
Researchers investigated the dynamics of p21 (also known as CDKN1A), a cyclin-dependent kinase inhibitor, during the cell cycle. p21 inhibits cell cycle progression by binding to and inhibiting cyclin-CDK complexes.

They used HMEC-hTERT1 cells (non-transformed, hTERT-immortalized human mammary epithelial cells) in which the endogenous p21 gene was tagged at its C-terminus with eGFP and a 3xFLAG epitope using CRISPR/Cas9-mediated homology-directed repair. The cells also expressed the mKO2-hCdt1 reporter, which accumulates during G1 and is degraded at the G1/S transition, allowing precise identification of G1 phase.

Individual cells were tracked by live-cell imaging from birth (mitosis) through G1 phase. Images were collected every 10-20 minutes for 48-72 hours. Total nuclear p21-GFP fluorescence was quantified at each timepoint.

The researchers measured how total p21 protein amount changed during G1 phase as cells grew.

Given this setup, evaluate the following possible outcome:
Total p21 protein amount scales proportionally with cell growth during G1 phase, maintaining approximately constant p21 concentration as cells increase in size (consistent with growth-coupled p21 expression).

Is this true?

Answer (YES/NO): YES